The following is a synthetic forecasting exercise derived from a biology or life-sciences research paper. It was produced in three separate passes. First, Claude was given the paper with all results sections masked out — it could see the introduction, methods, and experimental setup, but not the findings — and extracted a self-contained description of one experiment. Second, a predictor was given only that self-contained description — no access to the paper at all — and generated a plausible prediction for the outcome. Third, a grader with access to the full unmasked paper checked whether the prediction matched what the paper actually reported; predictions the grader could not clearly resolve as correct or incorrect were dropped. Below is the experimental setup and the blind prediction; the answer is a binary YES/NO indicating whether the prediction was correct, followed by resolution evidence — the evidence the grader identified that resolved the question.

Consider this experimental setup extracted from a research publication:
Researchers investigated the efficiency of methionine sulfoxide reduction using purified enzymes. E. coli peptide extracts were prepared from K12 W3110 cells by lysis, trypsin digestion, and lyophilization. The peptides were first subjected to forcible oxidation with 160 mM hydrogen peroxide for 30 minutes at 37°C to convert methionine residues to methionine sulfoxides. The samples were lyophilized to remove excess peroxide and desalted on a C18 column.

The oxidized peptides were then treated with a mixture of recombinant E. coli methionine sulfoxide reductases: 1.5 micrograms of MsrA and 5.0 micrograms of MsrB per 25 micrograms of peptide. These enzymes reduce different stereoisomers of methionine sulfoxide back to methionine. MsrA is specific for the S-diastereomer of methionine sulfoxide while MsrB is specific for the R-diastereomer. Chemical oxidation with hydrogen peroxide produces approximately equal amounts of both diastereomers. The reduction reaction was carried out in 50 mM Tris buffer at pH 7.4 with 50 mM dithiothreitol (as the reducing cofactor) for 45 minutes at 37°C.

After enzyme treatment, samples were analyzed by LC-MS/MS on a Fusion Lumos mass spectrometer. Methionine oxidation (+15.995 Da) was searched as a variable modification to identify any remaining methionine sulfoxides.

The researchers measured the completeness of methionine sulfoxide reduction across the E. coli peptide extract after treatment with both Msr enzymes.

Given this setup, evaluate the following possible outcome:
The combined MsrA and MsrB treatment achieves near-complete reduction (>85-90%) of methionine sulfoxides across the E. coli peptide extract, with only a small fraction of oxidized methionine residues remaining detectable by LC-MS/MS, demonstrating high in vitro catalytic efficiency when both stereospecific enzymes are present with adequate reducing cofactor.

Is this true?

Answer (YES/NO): YES